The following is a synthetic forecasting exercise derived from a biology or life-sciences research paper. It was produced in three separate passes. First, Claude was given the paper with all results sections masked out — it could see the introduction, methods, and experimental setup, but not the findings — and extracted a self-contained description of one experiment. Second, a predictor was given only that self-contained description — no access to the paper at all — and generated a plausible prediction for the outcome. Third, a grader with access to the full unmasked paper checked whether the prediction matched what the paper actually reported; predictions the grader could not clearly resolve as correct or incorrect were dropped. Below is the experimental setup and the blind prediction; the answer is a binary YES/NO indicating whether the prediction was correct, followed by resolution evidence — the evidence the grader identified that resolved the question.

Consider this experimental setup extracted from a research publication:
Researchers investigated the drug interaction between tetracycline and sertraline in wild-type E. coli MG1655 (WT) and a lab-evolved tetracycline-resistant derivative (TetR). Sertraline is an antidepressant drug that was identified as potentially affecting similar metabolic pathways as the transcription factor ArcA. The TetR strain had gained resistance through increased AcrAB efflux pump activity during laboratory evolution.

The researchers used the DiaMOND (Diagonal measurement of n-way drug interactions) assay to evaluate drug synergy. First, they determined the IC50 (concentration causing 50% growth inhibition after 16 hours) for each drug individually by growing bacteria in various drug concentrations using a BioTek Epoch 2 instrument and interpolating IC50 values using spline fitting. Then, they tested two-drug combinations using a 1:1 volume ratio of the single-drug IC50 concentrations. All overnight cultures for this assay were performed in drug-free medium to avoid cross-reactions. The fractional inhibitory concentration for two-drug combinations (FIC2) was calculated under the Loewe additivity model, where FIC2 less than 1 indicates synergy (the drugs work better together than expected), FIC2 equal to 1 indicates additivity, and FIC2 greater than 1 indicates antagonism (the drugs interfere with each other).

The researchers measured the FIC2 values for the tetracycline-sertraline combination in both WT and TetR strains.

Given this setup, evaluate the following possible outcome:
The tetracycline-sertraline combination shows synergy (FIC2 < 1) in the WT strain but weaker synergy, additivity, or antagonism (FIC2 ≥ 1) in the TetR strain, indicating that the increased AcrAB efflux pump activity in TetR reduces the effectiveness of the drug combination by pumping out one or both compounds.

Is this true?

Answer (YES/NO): NO